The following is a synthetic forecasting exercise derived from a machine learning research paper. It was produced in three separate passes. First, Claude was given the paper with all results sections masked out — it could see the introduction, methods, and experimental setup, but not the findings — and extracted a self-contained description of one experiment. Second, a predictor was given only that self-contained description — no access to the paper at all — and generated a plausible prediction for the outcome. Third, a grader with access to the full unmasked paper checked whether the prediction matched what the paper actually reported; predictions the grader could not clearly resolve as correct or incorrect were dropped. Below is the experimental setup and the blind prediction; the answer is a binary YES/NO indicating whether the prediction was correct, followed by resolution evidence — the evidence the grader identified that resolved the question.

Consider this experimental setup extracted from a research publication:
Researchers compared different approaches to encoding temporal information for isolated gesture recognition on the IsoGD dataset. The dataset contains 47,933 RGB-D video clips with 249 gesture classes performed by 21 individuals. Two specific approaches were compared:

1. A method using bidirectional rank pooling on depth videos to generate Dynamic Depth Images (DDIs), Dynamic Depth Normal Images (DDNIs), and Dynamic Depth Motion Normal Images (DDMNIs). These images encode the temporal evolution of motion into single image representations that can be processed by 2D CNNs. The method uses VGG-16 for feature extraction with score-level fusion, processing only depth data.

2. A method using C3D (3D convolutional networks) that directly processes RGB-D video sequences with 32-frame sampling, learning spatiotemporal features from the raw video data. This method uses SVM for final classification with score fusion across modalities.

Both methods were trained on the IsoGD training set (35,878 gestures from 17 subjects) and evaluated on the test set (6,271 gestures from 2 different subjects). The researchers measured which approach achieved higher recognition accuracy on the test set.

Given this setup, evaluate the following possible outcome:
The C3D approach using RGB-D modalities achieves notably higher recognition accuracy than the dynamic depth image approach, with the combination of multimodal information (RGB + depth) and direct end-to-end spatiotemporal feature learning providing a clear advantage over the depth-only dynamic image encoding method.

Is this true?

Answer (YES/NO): NO